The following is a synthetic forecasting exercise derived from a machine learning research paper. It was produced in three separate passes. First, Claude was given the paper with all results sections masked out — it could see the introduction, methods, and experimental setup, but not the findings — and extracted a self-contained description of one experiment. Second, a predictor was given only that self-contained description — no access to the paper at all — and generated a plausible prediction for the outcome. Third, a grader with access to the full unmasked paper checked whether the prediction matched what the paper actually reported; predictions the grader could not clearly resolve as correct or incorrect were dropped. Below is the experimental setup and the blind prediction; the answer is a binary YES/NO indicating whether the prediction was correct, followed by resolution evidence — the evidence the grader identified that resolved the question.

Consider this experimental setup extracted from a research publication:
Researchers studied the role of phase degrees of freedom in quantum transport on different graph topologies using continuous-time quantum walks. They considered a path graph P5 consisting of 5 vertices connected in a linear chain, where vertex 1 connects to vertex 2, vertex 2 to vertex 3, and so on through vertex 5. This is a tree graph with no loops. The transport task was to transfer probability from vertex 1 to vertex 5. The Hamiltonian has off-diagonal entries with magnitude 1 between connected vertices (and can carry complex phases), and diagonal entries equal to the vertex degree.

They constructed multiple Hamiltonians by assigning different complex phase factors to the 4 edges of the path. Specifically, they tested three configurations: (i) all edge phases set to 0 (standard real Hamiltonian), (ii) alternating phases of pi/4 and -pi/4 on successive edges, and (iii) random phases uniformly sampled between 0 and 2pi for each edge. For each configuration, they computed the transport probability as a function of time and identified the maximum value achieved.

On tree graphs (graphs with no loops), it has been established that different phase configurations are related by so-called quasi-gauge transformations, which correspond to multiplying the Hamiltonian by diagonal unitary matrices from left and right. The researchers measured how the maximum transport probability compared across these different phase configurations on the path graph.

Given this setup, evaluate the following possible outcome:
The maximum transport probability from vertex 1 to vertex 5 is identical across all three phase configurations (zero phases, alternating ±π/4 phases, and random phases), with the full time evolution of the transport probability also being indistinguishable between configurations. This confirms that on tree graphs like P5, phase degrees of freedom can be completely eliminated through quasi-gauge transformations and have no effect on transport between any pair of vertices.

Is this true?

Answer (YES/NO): YES